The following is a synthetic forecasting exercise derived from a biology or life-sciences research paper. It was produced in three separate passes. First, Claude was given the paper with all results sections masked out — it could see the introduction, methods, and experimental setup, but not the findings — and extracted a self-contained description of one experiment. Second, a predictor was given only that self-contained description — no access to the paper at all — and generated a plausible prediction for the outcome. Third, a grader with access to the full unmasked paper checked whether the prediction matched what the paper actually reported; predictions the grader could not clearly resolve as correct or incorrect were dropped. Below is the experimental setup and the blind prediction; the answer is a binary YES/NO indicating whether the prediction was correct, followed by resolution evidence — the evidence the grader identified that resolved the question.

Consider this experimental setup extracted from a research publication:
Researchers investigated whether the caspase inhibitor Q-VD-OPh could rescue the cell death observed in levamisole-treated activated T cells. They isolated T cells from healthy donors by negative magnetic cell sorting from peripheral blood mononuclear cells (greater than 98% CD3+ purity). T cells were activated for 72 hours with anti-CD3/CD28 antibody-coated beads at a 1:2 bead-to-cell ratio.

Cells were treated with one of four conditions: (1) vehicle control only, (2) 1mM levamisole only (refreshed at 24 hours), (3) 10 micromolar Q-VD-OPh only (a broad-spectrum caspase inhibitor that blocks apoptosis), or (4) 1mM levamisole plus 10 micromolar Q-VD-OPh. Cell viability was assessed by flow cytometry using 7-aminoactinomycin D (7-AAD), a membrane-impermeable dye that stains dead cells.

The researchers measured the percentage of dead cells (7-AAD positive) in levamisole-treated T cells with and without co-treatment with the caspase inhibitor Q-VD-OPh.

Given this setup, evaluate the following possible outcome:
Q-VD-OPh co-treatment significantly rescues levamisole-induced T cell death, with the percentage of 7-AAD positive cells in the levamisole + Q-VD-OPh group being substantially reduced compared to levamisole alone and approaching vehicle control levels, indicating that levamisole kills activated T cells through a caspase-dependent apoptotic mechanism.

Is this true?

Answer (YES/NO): NO